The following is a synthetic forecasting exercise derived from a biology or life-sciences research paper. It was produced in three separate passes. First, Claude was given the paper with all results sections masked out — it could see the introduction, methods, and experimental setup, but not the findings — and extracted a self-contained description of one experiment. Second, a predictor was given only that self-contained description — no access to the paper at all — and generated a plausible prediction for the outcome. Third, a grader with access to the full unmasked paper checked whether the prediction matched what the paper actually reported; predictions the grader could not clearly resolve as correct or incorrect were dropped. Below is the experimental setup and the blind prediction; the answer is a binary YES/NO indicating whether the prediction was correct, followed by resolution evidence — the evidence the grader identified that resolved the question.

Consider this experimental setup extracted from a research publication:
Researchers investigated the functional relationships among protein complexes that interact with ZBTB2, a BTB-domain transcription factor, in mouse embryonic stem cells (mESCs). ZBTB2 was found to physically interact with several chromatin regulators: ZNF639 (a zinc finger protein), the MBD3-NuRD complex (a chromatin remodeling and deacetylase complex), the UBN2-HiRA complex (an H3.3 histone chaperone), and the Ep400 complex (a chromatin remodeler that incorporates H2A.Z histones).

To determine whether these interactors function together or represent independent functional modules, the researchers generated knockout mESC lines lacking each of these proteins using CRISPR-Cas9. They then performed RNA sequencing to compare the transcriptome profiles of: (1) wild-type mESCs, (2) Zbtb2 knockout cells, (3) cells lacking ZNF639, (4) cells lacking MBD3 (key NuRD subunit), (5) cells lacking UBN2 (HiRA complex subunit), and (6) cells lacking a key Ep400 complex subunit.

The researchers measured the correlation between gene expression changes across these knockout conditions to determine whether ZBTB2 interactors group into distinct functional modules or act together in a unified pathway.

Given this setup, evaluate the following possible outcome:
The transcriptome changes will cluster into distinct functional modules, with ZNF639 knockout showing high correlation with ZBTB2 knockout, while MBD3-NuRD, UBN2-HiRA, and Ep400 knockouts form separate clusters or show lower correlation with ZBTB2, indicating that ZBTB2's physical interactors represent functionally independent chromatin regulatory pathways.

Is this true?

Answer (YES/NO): NO